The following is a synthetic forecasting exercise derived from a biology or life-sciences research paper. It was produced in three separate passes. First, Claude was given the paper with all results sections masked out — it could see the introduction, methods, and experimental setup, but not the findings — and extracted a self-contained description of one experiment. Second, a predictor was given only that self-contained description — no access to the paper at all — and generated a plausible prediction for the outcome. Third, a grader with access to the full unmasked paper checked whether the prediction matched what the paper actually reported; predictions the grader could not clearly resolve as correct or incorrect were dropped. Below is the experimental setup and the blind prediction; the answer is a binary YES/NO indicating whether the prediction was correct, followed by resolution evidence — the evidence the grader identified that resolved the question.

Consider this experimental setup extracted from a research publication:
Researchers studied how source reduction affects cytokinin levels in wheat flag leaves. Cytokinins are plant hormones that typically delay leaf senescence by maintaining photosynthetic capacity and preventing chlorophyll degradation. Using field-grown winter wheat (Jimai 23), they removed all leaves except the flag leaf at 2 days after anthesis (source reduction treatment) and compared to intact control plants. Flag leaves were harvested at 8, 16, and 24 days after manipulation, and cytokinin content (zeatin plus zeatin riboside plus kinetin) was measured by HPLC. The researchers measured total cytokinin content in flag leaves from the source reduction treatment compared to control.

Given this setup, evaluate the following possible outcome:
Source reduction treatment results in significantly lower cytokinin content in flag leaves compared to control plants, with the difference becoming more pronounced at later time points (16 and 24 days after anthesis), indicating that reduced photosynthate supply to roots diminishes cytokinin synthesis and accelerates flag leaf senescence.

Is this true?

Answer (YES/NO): NO